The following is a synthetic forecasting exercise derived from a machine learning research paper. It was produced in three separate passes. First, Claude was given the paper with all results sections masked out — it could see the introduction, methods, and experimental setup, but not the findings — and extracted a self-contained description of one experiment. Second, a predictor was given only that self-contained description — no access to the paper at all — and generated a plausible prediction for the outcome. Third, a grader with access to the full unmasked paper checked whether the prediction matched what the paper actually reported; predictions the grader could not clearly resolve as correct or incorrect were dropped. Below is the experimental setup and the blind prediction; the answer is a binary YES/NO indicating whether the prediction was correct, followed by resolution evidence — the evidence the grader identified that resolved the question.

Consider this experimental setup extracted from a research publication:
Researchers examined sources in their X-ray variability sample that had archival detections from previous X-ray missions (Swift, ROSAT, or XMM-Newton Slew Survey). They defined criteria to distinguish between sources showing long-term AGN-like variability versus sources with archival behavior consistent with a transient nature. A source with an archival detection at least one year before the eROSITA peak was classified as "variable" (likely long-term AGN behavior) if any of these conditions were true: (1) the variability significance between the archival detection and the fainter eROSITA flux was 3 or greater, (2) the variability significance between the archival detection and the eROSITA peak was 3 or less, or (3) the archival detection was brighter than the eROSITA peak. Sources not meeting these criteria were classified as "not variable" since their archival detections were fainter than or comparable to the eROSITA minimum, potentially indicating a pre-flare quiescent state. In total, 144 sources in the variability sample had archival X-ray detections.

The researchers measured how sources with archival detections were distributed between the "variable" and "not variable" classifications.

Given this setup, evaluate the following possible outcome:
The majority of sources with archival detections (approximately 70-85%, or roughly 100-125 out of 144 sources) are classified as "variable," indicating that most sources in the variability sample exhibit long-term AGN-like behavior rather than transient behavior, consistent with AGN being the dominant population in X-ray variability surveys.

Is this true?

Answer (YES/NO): NO